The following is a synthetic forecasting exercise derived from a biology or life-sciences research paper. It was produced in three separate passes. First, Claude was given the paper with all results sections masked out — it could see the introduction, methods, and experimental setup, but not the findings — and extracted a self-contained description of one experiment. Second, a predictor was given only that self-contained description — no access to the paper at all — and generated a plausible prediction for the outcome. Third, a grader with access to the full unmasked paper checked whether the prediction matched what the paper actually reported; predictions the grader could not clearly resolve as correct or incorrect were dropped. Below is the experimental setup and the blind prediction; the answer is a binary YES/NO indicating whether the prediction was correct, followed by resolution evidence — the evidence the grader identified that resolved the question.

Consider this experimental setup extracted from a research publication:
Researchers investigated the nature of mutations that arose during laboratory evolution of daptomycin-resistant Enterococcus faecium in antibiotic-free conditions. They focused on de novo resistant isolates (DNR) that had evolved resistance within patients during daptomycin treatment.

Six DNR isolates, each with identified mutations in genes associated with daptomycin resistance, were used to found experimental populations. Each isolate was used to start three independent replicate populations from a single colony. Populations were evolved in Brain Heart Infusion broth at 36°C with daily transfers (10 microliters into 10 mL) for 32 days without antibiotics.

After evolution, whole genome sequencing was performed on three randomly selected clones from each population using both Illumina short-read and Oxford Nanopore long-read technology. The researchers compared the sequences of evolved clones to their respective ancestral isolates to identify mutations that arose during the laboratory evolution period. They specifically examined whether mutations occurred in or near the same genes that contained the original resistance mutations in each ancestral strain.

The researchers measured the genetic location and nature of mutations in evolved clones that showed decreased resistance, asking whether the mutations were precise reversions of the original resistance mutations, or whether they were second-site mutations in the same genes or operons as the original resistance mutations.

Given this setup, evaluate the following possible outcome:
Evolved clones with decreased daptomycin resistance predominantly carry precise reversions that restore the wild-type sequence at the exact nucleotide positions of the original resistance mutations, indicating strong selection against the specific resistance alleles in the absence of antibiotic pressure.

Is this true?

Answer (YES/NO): NO